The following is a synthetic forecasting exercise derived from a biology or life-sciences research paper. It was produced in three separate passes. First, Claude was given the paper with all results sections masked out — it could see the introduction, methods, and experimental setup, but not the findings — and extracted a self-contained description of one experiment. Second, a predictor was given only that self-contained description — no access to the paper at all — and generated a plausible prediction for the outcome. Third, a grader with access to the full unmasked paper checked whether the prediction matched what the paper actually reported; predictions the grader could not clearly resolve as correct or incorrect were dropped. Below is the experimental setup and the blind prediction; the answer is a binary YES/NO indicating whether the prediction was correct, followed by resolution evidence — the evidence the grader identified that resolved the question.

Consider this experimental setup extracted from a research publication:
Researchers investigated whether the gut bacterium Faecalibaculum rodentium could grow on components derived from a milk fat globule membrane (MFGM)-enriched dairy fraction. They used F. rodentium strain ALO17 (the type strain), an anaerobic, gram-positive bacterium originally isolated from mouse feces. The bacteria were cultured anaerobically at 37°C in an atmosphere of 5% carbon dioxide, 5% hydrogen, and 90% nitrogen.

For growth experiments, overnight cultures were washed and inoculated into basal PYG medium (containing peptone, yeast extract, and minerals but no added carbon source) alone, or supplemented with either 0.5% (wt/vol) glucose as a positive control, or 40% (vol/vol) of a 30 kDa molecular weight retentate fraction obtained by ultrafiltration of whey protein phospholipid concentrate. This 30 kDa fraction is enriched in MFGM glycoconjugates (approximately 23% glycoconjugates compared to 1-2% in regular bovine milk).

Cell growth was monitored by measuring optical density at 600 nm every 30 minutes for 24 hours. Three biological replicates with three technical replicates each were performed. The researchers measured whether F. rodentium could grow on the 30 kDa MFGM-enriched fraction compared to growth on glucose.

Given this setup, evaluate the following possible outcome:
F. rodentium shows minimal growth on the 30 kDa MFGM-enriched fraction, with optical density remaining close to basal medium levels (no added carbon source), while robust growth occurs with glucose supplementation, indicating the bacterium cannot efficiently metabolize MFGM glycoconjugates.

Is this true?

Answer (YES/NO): NO